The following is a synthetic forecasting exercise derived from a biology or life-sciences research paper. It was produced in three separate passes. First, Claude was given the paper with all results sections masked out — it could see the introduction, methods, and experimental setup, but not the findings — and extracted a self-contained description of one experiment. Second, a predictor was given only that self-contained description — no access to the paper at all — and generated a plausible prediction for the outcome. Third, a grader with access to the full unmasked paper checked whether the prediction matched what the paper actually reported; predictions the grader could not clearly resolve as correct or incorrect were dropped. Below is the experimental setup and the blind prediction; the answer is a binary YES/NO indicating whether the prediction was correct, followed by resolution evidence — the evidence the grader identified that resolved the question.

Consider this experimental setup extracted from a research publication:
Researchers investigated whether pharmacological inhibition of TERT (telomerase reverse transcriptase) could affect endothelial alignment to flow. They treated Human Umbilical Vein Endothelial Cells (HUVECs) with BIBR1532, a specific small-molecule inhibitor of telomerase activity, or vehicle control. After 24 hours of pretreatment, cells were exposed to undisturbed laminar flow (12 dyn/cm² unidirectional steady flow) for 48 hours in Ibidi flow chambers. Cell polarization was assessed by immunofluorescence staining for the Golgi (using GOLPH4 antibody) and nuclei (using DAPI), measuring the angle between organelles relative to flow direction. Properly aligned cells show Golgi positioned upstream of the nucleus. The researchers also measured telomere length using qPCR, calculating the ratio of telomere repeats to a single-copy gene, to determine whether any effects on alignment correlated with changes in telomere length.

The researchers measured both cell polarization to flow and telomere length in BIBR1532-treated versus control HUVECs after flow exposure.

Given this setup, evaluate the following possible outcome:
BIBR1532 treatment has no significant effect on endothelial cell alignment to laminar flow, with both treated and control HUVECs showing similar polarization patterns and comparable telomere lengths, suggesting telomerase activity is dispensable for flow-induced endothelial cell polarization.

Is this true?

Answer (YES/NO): NO